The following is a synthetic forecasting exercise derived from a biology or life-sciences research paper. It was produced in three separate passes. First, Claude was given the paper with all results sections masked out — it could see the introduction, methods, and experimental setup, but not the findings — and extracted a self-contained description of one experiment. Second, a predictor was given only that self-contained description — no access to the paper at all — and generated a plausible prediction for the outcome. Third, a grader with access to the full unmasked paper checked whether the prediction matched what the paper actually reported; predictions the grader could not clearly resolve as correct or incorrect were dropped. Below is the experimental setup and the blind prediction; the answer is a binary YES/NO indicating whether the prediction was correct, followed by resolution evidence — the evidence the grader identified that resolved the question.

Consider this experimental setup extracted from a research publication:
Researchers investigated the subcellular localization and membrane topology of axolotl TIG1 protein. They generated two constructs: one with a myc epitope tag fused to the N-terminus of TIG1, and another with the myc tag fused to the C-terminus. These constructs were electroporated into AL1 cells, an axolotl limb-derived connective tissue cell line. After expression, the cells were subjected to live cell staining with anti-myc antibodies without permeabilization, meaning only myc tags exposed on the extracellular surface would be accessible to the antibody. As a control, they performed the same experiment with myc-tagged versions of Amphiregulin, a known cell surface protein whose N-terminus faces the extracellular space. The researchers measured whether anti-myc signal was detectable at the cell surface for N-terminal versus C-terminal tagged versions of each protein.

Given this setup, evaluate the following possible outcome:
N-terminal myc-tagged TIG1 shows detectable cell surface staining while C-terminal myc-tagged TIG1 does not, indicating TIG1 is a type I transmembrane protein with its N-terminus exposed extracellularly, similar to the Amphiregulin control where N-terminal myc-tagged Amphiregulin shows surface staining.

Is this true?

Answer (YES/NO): NO